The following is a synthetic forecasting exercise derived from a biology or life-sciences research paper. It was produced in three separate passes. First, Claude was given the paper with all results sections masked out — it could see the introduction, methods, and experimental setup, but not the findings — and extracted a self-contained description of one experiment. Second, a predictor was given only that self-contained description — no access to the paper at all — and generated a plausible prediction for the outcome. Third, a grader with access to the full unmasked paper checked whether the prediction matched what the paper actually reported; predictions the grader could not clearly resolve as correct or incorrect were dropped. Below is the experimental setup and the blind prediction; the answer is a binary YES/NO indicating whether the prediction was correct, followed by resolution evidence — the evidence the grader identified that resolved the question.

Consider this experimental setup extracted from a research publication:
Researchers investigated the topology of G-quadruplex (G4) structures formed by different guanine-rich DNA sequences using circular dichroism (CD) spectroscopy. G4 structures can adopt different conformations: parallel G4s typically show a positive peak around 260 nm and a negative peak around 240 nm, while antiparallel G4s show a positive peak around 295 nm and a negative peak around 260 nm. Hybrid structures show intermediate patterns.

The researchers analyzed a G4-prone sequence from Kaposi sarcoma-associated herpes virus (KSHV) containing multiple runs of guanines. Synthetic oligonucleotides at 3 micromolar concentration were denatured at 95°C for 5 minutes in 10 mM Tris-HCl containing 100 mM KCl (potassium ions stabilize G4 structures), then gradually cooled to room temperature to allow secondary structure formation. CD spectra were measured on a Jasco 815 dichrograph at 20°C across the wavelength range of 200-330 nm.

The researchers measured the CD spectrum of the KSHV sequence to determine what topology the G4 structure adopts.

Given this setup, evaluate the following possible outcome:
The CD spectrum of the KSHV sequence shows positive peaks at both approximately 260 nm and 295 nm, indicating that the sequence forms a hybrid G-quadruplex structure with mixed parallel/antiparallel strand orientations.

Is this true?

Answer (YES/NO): NO